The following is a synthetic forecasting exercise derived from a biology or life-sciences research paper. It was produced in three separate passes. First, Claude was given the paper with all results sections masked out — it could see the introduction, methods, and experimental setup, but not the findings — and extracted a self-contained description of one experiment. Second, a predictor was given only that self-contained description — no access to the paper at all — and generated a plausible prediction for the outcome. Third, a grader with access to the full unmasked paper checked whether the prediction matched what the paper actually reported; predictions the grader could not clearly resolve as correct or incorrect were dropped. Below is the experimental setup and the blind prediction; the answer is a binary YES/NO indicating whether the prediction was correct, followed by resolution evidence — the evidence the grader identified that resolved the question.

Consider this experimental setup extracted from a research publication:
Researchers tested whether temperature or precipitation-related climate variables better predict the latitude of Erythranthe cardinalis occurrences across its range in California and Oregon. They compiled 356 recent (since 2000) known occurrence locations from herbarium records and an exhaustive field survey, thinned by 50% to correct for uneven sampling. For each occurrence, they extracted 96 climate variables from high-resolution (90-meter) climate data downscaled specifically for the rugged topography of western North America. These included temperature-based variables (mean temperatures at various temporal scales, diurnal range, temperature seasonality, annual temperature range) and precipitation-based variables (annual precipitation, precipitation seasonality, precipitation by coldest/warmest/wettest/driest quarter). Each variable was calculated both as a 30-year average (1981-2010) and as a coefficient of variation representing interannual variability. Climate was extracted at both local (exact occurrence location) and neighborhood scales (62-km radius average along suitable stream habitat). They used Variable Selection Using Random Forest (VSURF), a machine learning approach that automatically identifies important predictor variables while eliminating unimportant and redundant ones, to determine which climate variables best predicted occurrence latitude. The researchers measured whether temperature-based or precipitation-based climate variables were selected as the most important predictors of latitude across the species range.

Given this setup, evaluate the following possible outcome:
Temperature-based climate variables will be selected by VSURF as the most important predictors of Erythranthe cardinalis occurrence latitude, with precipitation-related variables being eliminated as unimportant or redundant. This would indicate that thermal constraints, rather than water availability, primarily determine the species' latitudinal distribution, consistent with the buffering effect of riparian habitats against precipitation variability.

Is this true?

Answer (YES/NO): NO